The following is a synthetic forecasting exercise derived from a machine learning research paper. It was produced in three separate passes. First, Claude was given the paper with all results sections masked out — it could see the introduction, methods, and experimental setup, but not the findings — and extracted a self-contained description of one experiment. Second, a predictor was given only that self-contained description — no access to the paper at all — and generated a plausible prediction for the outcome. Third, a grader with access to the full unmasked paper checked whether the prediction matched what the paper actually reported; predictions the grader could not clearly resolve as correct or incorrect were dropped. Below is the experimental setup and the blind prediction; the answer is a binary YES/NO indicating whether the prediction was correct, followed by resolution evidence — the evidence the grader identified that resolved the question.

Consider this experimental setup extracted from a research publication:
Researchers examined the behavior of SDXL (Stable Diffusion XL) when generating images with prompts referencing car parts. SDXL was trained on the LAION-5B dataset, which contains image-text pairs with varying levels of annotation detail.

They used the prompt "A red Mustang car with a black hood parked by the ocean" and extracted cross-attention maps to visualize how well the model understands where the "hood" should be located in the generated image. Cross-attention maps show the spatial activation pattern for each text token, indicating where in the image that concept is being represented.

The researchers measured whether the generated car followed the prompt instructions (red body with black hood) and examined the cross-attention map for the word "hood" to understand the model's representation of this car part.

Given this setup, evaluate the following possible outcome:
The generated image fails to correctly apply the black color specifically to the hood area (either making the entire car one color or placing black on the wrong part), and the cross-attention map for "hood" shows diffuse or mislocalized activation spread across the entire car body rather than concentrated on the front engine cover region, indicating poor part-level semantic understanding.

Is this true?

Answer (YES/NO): YES